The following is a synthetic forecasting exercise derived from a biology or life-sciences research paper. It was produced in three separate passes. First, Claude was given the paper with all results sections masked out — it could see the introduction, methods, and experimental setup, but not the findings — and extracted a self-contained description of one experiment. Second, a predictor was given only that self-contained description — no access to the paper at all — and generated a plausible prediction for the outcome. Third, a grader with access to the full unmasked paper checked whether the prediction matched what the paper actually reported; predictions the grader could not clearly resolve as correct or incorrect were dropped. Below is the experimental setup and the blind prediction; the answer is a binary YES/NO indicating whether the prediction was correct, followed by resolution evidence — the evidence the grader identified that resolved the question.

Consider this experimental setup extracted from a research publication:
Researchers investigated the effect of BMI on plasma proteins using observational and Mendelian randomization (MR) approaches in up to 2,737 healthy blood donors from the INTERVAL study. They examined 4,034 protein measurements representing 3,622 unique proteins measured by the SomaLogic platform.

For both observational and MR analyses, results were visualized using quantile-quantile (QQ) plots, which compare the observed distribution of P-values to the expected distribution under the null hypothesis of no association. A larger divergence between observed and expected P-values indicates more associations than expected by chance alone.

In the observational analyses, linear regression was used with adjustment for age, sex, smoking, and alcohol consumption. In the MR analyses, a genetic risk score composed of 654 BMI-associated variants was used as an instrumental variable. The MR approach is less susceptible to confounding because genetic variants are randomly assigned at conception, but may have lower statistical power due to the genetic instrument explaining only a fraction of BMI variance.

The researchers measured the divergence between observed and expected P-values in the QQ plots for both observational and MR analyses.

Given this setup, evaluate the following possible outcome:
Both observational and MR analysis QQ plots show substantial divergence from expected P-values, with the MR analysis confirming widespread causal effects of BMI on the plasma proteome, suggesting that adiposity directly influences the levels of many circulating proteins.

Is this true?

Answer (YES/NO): NO